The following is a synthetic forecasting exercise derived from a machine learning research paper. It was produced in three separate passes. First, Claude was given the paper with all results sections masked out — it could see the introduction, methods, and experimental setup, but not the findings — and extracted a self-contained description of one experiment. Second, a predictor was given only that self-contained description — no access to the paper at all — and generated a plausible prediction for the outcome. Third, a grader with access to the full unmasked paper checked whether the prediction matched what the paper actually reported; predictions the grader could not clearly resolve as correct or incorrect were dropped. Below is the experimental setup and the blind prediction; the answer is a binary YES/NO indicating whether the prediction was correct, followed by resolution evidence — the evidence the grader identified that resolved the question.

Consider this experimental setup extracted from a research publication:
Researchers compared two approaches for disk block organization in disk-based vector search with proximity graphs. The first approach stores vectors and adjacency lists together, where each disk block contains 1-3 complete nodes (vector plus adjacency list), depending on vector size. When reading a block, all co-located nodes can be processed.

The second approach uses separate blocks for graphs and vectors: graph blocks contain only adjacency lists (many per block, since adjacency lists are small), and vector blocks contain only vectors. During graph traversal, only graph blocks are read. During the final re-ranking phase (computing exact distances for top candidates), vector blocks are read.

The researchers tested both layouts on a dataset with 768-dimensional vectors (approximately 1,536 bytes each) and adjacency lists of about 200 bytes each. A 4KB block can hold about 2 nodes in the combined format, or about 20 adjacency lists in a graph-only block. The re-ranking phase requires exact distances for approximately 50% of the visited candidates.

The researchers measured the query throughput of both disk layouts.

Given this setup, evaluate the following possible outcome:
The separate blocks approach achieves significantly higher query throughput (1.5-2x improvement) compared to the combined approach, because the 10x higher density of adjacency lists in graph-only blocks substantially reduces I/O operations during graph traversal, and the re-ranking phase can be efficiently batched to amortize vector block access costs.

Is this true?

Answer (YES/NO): NO